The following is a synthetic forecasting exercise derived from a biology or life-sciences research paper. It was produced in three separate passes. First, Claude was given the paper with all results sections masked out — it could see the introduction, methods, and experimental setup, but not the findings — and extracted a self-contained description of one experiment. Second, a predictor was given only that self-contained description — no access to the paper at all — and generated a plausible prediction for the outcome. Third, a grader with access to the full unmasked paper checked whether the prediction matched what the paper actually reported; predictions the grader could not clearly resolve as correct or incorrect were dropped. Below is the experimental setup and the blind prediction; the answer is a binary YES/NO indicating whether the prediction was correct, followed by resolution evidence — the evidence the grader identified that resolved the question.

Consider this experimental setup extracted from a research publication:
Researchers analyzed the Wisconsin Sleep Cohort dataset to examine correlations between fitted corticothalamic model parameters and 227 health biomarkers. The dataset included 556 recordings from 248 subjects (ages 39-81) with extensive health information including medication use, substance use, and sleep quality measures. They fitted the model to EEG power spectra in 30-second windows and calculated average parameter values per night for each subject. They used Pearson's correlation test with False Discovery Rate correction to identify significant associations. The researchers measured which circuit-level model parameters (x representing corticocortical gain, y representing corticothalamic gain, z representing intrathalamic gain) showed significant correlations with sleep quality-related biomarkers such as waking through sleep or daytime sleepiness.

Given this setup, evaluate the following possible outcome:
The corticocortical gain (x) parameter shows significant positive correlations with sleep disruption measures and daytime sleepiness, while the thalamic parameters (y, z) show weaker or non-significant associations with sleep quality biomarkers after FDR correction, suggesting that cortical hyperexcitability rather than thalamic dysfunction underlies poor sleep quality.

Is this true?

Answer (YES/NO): NO